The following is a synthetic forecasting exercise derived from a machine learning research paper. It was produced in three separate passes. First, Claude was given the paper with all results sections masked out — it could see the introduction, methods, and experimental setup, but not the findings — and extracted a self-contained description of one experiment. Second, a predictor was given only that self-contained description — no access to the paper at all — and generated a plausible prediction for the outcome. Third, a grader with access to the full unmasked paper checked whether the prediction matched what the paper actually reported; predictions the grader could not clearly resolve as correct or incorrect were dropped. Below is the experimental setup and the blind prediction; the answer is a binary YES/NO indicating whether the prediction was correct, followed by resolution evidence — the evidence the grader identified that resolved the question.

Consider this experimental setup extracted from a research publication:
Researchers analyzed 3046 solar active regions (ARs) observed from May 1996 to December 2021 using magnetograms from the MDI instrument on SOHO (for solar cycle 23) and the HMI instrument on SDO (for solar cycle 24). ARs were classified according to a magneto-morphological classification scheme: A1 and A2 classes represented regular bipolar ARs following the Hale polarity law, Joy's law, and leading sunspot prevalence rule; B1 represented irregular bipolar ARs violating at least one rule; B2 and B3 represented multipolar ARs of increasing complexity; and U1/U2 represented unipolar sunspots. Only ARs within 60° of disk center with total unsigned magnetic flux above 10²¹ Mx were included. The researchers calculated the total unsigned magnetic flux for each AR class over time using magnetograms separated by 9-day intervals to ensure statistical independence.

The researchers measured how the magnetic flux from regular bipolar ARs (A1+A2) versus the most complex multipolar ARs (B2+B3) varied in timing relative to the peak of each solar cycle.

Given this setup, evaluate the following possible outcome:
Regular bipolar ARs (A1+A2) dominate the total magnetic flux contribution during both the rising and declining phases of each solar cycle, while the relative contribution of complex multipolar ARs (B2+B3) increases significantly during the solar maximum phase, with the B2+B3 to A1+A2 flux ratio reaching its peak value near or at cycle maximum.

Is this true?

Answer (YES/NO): NO